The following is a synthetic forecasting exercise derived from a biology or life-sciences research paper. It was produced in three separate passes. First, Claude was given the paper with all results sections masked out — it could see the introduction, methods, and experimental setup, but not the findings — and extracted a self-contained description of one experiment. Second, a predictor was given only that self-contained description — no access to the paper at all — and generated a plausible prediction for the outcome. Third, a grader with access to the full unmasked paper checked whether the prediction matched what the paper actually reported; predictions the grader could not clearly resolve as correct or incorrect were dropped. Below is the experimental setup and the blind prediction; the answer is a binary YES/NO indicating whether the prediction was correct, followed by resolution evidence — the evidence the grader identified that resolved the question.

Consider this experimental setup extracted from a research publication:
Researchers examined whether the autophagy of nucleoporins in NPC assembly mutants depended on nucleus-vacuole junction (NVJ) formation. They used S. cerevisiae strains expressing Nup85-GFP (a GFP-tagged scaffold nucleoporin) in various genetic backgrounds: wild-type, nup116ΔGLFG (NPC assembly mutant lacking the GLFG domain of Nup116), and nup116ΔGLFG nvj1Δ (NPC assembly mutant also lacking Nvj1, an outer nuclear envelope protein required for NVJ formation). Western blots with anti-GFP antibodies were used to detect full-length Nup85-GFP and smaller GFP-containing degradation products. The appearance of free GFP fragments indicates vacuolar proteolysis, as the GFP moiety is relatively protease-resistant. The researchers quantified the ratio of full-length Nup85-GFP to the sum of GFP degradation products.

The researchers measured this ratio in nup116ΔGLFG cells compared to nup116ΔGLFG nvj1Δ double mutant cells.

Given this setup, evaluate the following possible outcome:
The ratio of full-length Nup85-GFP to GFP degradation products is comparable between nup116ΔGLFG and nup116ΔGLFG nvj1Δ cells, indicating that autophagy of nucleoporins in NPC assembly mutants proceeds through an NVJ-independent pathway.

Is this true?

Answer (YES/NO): NO